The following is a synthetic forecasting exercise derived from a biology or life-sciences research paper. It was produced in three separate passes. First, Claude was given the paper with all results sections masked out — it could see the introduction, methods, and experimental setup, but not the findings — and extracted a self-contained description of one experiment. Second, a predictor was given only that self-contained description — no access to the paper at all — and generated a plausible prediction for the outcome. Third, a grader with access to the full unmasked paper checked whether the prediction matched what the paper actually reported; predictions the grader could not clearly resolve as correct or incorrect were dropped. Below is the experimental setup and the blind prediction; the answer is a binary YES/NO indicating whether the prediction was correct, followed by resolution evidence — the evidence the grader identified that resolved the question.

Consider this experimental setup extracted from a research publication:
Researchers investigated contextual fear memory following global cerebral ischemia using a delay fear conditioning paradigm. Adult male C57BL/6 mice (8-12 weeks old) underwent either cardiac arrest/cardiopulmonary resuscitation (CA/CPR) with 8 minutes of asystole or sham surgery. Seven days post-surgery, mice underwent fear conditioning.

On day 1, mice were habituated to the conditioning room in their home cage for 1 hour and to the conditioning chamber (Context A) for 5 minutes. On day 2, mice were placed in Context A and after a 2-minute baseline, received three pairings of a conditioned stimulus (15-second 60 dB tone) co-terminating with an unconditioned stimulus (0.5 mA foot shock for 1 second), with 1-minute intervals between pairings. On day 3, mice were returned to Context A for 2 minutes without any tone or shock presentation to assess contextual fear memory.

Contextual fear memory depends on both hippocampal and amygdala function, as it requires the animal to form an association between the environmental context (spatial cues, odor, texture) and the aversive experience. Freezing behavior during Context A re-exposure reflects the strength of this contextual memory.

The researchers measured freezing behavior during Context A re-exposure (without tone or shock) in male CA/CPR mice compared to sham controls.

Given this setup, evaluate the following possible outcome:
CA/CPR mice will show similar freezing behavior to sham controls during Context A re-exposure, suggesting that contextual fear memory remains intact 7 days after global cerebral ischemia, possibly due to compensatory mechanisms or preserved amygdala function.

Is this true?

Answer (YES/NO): NO